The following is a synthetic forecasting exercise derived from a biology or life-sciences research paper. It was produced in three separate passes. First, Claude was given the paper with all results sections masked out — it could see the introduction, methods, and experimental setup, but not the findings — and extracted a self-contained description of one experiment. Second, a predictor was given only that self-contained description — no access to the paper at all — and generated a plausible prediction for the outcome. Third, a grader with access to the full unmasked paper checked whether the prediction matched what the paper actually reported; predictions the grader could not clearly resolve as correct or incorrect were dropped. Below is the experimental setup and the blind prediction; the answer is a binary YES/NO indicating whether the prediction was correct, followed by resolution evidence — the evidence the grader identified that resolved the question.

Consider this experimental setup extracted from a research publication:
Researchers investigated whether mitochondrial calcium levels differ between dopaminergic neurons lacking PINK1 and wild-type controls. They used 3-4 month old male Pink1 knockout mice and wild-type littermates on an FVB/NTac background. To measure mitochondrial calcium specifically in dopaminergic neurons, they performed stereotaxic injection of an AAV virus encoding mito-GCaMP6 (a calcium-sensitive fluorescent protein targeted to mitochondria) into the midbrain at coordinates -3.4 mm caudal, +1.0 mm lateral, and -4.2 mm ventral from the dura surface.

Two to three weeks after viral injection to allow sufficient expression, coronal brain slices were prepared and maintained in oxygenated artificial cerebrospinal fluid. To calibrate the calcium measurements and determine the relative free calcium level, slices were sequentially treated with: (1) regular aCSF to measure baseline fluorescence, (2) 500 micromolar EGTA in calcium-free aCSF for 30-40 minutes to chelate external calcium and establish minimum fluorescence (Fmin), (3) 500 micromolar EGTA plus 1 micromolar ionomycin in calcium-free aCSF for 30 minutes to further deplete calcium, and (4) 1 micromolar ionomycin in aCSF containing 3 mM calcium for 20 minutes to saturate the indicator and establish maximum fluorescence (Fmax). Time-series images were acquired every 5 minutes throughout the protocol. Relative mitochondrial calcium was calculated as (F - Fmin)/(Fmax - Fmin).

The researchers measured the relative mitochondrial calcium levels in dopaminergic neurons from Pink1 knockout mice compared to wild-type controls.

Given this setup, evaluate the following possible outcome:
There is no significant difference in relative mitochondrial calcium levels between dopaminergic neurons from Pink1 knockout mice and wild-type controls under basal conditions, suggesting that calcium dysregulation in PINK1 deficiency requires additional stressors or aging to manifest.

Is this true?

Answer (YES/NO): NO